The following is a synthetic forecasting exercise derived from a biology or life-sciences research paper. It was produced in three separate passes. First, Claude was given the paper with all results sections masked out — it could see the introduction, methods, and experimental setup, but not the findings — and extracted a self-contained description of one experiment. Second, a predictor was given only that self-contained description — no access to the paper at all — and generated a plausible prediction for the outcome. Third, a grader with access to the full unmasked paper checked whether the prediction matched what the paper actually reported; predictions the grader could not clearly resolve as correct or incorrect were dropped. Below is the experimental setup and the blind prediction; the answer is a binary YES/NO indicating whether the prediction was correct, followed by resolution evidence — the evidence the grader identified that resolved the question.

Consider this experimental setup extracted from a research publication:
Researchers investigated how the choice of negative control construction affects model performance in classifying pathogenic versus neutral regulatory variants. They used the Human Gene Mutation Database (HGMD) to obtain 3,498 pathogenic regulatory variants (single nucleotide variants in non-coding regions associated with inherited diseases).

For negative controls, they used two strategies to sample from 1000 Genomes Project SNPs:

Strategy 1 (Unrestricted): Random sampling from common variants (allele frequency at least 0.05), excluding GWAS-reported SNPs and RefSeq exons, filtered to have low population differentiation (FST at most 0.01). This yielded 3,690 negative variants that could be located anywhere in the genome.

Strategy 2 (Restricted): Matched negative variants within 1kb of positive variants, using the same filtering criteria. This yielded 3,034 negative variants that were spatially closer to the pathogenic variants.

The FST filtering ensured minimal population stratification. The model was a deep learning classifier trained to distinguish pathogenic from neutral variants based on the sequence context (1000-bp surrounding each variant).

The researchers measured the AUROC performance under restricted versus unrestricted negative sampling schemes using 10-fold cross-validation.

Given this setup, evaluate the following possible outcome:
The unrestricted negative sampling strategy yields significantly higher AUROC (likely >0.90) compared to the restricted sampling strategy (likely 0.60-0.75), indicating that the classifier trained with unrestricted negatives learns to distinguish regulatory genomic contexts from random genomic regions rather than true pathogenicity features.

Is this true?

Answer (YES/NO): NO